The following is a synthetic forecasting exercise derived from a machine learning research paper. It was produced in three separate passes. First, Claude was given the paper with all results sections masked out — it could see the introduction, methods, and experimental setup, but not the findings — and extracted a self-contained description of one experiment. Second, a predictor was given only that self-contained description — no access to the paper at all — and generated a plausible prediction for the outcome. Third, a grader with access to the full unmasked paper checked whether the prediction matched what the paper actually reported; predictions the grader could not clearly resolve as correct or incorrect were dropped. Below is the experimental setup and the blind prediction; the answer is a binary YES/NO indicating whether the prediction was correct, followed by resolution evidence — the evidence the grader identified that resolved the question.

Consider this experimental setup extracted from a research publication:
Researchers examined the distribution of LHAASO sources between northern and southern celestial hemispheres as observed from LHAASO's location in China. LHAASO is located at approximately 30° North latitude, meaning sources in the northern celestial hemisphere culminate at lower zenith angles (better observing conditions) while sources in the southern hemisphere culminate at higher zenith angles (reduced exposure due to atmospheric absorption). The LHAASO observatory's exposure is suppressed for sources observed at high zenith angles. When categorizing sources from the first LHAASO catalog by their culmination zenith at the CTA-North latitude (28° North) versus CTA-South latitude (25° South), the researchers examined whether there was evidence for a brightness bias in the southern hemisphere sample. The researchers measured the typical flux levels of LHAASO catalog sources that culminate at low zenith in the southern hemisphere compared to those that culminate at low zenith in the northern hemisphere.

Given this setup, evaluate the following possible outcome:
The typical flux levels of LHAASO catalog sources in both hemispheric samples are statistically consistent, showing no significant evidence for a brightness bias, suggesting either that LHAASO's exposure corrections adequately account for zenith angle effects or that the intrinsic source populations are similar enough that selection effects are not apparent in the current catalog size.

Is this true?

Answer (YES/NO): NO